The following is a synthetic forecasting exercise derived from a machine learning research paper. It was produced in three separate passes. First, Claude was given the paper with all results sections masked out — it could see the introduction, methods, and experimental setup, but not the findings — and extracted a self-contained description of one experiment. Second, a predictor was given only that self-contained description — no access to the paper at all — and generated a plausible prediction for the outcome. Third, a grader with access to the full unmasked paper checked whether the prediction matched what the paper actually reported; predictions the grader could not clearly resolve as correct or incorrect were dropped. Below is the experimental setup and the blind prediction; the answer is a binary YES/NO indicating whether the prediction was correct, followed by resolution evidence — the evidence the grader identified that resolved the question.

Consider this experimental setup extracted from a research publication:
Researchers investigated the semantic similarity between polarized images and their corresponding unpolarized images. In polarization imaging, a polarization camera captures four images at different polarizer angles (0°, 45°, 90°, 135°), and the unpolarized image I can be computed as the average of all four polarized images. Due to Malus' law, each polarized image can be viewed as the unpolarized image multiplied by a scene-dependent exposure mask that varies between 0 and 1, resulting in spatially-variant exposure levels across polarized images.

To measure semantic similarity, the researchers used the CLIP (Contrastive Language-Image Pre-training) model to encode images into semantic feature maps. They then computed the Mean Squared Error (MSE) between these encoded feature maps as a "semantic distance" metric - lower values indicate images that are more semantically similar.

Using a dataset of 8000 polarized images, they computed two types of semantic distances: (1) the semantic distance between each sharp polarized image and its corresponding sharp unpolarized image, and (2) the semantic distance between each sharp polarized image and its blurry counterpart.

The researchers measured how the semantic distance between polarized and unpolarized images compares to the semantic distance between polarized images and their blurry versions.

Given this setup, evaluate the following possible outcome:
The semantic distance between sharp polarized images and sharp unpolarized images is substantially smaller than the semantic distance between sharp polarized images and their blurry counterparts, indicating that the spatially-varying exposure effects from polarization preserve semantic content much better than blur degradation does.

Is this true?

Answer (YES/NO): YES